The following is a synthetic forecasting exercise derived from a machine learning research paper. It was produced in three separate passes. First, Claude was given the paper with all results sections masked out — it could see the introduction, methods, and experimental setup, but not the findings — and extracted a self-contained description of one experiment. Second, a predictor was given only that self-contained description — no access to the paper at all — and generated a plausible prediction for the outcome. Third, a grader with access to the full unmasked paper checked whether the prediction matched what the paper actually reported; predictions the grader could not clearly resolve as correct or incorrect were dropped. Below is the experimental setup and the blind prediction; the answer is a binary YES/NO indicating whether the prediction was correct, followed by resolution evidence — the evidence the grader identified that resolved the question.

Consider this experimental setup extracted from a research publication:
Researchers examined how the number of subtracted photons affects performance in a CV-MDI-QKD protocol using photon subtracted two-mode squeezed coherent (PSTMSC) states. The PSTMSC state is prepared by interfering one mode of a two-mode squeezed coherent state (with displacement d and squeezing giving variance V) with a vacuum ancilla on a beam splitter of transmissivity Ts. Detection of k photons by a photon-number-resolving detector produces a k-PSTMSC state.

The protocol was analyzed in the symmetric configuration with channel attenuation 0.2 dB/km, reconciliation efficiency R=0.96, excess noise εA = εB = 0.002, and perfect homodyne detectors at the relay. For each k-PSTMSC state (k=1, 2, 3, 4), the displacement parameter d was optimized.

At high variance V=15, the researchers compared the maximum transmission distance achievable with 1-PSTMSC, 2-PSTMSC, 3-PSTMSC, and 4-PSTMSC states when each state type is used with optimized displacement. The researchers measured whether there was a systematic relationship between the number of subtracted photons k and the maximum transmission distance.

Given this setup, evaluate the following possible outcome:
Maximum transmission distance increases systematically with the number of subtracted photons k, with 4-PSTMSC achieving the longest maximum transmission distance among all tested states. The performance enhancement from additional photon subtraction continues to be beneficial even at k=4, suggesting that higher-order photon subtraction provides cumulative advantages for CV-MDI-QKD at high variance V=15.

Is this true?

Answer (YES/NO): NO